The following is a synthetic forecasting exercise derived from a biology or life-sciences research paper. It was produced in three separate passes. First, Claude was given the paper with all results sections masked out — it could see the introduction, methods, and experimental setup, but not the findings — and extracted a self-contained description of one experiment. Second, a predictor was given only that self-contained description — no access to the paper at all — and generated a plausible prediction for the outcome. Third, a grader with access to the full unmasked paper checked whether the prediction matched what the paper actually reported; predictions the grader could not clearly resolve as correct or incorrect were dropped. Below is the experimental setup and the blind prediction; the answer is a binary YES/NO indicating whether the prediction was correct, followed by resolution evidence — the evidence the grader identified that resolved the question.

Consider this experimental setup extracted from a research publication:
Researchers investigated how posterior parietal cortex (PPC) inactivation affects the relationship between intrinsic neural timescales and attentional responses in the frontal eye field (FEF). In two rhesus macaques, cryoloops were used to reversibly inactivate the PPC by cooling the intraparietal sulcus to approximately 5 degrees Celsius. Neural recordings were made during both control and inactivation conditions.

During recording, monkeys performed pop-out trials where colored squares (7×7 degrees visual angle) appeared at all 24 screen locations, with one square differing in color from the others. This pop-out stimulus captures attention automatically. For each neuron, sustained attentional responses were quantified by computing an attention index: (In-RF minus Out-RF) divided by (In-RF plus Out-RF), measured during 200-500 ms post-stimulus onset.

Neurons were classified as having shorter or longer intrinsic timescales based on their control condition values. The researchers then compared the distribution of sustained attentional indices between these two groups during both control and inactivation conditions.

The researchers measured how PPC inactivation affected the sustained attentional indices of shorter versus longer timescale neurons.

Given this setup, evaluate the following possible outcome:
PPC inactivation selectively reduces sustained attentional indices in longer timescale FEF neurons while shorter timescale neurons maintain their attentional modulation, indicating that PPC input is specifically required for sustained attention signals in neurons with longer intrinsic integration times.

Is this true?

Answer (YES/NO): NO